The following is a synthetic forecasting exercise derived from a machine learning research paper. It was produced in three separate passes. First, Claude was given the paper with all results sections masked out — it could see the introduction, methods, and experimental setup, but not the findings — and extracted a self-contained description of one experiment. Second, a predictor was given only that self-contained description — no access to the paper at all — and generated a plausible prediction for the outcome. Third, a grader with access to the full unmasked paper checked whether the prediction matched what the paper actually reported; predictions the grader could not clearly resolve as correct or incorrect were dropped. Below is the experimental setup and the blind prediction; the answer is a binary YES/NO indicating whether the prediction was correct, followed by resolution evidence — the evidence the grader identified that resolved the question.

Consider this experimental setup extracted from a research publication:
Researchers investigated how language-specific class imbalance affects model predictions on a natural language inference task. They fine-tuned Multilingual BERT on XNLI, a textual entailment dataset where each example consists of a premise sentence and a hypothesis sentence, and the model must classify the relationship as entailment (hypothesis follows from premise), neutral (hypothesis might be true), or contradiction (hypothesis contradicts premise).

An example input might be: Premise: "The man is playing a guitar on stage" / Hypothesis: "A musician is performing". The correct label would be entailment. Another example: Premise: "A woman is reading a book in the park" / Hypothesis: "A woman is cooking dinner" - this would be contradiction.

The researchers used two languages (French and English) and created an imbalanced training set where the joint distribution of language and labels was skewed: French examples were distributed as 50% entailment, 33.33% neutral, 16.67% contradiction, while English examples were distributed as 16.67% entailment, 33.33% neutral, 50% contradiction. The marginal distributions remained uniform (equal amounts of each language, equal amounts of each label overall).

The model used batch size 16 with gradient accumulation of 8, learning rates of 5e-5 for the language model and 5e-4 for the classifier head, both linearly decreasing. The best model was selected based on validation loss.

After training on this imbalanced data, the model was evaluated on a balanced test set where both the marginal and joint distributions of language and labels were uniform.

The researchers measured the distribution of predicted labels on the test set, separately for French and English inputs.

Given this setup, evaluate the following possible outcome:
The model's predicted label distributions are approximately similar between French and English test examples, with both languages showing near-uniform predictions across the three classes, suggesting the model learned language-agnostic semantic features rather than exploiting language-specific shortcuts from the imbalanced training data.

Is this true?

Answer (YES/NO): NO